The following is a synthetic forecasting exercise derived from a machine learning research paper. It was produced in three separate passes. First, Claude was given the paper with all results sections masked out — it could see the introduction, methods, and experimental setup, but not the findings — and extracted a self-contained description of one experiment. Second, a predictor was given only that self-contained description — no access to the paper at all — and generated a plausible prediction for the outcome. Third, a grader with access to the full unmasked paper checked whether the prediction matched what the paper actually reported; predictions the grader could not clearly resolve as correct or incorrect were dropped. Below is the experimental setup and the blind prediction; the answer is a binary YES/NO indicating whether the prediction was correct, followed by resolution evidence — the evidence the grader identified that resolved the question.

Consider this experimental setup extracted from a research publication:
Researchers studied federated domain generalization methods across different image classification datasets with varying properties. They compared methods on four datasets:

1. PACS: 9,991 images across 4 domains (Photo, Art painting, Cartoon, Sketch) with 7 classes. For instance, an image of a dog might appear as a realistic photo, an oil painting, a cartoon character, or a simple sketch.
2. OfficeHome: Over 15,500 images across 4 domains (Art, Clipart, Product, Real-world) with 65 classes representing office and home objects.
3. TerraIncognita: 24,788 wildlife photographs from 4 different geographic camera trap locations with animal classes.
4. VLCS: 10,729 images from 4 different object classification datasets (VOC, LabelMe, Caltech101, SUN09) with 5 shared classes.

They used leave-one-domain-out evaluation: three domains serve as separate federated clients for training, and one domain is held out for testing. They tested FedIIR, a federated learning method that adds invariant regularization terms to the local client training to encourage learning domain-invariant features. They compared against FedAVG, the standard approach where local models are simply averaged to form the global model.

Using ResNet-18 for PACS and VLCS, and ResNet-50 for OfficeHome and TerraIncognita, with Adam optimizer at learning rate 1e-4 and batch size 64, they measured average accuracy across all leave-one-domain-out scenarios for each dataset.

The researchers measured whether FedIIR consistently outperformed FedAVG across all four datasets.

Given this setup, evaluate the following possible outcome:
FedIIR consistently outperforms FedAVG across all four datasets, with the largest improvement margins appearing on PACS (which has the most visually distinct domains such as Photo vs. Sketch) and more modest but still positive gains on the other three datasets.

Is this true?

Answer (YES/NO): NO